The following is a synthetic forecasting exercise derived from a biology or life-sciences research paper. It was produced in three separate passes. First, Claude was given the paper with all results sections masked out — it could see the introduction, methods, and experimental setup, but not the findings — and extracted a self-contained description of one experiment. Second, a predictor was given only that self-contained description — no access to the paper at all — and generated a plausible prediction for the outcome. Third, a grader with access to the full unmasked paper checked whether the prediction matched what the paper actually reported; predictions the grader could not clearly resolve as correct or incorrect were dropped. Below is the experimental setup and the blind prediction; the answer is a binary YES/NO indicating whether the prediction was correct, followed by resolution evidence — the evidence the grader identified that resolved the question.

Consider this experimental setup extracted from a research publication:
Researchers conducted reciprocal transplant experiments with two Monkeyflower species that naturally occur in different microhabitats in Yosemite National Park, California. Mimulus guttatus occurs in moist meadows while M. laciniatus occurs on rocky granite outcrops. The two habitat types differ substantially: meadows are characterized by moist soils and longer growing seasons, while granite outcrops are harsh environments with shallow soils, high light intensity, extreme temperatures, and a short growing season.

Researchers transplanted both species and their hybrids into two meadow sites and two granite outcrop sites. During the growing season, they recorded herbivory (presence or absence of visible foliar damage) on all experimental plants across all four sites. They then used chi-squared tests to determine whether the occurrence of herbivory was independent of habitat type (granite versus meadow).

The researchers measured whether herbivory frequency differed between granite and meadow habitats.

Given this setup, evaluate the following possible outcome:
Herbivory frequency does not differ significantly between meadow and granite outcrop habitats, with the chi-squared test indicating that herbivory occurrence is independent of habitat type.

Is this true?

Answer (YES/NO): NO